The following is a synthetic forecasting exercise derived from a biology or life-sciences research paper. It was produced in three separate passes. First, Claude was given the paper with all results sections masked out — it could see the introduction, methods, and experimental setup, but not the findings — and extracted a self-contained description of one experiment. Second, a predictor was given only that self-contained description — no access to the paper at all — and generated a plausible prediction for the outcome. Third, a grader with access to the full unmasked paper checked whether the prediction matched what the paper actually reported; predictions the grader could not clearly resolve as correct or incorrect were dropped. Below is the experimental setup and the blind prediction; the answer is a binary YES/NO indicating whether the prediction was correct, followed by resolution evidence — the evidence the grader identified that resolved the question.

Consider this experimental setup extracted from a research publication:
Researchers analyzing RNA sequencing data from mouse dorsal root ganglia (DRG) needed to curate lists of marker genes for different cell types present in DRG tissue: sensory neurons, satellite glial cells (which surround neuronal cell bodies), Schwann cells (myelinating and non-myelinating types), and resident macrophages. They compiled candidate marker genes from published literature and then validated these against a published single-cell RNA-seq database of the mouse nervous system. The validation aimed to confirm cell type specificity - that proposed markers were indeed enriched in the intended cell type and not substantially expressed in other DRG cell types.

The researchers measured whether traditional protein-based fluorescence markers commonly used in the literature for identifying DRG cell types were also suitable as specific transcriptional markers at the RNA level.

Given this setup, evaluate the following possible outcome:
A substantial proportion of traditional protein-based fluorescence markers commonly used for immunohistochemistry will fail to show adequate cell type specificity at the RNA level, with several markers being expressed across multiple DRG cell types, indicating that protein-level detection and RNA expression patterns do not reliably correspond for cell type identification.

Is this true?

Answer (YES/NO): YES